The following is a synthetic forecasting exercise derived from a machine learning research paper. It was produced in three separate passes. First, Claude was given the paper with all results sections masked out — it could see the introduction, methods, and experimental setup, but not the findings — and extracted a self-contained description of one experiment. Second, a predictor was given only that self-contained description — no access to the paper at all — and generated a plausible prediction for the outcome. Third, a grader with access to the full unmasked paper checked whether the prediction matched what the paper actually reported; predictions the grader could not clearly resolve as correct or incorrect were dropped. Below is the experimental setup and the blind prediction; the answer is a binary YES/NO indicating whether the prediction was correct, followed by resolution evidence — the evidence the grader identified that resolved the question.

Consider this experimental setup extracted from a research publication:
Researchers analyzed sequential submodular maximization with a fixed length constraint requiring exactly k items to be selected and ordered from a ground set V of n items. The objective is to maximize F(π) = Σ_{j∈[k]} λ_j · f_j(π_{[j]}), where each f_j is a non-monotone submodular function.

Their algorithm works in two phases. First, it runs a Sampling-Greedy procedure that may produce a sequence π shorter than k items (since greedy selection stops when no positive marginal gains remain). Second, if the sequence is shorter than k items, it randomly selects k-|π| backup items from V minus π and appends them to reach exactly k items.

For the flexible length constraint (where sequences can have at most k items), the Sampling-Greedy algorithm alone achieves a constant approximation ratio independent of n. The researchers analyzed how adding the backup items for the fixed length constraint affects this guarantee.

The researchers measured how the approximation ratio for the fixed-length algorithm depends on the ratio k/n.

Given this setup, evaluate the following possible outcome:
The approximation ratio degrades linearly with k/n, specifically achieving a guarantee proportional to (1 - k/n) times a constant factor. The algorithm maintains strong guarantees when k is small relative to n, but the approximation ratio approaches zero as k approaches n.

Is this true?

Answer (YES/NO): YES